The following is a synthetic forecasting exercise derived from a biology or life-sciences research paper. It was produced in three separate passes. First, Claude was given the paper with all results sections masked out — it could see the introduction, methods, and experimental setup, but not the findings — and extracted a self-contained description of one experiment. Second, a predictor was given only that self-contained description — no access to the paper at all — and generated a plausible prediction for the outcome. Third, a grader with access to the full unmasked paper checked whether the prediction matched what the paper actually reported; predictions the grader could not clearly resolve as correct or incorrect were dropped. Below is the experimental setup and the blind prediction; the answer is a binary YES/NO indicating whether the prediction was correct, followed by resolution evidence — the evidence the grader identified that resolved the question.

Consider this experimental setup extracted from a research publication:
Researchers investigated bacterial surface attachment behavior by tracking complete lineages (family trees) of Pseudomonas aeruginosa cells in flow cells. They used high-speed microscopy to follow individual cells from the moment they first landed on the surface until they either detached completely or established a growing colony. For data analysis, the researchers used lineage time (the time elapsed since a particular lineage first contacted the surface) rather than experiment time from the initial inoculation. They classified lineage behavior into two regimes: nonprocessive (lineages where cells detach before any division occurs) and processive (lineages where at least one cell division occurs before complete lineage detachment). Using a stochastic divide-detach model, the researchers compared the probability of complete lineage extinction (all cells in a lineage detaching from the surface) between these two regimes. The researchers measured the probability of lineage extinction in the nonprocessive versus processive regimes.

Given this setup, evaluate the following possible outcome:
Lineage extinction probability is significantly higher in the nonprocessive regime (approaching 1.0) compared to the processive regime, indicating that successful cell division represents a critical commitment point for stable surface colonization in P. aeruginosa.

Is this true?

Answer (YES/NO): YES